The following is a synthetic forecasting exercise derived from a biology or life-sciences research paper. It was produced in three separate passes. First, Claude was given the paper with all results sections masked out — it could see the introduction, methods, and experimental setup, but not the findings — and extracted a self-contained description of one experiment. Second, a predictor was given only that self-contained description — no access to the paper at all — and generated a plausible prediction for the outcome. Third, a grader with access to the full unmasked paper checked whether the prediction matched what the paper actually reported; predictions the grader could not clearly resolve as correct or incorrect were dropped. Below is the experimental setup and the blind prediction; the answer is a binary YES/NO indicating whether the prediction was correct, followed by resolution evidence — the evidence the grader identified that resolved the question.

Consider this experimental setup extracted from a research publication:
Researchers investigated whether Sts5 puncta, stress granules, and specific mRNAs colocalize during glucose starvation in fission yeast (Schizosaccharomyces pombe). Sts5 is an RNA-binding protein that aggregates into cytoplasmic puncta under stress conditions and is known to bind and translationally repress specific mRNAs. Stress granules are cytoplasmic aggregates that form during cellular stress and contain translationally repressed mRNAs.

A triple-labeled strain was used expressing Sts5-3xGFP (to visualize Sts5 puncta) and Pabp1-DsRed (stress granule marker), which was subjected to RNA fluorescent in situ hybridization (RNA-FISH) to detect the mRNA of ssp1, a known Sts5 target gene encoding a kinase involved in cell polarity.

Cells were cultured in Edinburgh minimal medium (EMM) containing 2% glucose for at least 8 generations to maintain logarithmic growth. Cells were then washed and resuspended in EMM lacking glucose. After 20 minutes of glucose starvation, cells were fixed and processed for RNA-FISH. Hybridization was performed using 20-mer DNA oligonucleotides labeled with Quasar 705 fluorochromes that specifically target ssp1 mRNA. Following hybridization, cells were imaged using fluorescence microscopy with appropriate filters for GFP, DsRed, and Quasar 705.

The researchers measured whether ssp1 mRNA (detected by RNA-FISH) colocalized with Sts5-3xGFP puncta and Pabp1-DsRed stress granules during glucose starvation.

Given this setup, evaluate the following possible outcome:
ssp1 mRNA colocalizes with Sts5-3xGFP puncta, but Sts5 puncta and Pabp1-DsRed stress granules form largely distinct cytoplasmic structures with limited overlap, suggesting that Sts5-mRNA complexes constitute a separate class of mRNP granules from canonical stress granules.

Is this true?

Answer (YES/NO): NO